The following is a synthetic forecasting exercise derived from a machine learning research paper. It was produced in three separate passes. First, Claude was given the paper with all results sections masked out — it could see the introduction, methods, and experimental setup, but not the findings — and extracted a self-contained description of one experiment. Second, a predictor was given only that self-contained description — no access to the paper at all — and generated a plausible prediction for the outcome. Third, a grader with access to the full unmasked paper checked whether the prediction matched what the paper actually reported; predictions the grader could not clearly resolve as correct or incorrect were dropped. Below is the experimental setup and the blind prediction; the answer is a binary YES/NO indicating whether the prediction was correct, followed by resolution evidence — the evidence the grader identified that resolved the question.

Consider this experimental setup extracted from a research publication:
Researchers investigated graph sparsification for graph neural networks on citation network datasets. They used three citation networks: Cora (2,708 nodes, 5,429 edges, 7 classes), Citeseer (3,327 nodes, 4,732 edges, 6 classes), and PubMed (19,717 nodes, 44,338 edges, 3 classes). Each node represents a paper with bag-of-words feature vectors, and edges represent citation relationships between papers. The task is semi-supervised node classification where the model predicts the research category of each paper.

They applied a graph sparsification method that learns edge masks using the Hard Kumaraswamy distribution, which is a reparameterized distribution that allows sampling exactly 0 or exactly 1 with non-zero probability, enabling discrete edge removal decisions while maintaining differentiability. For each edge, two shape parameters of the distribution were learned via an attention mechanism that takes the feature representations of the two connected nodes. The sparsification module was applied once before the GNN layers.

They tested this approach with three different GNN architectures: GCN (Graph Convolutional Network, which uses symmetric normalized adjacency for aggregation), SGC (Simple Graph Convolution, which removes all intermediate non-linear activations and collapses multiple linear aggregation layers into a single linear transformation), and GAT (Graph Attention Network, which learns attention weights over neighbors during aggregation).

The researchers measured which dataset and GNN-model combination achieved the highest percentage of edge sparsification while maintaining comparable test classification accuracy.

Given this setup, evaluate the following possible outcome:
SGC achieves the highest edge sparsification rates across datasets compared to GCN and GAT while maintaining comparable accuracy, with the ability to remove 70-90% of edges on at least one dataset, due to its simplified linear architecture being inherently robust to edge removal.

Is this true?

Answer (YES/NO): YES